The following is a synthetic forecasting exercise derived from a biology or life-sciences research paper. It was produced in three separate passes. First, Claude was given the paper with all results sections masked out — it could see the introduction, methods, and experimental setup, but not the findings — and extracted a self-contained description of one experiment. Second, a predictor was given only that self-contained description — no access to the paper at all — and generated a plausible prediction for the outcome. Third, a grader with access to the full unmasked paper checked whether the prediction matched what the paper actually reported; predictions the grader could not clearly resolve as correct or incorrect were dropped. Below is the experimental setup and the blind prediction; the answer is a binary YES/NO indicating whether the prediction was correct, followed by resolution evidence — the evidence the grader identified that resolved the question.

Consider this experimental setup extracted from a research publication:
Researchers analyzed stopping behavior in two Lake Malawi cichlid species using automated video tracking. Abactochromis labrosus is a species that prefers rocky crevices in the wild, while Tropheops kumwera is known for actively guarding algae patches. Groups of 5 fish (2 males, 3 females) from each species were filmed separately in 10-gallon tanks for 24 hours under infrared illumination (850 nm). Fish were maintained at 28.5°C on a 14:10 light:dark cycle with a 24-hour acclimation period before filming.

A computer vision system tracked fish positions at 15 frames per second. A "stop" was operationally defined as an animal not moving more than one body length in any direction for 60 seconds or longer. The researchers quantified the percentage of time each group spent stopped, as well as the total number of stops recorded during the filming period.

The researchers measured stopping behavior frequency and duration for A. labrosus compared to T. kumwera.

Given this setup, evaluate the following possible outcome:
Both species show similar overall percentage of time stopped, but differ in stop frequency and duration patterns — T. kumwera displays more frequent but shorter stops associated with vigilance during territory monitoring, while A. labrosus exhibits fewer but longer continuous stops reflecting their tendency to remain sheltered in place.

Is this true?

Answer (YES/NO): NO